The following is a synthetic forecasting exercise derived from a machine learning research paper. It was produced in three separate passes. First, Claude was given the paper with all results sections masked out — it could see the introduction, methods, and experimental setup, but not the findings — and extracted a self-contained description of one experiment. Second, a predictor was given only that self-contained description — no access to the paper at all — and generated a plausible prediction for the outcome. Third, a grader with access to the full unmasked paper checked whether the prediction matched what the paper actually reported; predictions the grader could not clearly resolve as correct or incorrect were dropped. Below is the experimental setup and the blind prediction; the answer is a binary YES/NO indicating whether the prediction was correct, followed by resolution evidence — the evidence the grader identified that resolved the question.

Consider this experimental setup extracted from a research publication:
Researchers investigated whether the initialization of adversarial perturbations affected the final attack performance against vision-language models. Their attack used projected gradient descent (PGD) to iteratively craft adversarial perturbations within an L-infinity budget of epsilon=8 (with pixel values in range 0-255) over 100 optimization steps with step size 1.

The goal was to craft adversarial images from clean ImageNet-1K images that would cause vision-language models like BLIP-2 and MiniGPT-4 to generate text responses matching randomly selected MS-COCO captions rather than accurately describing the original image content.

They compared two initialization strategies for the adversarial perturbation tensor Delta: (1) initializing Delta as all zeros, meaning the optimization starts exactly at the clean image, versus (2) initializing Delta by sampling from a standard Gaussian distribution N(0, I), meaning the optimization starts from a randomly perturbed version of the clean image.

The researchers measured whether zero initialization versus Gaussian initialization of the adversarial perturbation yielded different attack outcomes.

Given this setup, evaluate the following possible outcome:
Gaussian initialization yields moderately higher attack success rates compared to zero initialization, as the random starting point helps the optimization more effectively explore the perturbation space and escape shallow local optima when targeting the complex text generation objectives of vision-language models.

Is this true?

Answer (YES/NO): NO